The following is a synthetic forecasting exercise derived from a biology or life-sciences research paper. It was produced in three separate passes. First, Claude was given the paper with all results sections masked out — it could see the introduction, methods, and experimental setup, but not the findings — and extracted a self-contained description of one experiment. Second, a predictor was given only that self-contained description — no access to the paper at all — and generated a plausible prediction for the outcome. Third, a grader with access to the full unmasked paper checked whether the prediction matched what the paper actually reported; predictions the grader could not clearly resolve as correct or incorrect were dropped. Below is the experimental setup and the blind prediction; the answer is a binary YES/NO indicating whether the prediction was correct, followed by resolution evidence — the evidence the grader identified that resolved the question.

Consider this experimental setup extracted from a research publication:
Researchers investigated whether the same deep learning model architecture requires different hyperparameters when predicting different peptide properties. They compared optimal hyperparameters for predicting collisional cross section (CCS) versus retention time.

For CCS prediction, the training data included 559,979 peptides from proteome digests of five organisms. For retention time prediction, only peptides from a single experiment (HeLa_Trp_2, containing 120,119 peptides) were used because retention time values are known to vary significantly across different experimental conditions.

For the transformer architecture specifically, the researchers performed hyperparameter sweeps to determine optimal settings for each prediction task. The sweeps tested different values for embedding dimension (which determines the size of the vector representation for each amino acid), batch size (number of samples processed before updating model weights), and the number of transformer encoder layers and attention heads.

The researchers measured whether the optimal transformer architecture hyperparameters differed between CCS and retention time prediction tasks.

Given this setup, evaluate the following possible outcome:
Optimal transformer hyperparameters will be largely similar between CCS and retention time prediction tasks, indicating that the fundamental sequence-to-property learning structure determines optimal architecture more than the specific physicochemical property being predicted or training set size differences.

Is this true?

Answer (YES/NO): NO